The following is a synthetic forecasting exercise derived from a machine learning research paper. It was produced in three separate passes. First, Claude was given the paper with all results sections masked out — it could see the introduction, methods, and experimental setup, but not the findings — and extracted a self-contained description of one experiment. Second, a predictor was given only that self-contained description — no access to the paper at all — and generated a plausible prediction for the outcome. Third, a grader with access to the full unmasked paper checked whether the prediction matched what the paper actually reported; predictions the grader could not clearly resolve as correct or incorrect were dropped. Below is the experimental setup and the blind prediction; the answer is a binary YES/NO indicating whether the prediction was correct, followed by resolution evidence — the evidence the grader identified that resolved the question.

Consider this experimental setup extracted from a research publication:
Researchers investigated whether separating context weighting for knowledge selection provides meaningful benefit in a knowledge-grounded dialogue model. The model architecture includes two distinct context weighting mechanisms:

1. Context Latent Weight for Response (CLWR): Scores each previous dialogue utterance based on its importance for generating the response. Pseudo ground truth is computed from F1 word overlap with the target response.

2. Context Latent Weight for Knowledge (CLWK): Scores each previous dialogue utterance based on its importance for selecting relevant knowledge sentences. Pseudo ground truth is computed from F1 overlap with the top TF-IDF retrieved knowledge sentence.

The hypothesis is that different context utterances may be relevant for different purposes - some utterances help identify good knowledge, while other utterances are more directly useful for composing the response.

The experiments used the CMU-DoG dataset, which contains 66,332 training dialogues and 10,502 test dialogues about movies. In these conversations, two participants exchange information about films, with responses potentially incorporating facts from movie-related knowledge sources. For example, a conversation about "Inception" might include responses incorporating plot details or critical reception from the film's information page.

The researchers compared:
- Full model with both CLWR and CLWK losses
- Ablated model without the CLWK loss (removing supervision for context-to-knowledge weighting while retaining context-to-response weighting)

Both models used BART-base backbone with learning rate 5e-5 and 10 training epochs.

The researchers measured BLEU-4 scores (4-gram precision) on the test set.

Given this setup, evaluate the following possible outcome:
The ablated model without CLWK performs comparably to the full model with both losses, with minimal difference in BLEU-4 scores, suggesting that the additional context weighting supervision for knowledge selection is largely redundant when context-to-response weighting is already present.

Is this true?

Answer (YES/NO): NO